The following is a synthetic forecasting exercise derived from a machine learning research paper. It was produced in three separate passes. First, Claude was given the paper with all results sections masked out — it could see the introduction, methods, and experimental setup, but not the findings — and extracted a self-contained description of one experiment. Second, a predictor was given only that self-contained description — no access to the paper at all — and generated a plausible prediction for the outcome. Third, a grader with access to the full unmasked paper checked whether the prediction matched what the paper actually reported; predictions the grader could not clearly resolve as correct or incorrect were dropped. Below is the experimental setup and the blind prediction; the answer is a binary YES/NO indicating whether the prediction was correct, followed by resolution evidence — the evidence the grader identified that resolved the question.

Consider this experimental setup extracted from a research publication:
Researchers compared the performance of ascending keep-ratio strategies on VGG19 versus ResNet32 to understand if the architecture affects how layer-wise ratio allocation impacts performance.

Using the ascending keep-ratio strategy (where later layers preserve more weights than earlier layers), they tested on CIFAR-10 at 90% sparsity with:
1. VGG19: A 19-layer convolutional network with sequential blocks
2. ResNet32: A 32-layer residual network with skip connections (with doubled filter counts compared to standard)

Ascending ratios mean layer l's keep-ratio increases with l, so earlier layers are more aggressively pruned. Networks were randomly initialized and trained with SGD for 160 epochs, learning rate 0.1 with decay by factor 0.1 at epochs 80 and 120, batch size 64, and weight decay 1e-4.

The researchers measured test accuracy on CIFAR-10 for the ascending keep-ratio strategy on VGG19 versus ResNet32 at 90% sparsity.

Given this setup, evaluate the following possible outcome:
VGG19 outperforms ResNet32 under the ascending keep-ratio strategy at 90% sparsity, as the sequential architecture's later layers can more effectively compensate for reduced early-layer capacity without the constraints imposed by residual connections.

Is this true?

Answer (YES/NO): YES